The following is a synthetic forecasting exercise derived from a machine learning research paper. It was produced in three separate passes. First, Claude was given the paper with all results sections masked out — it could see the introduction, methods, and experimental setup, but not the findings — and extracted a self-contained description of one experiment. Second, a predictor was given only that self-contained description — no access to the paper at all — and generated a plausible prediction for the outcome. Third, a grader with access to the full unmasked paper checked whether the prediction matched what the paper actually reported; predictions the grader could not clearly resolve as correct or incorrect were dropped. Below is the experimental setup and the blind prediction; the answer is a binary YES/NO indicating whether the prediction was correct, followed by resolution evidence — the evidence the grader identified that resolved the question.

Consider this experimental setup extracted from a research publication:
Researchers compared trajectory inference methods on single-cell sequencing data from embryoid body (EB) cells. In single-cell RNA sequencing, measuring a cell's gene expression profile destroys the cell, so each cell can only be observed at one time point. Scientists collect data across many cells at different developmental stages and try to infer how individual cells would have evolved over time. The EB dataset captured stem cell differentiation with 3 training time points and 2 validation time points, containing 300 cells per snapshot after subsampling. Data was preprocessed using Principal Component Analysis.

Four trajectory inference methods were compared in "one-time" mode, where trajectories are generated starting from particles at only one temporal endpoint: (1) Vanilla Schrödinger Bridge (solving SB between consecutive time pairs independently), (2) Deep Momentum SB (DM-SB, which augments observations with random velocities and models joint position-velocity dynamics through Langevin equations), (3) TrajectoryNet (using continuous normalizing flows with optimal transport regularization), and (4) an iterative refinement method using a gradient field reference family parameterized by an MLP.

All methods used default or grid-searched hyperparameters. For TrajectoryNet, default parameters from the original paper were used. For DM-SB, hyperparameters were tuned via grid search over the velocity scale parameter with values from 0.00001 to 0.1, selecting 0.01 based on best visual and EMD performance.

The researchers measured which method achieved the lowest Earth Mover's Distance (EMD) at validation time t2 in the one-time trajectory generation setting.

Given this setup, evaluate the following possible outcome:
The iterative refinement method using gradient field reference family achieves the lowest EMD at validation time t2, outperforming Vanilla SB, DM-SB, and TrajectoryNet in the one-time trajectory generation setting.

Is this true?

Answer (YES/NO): NO